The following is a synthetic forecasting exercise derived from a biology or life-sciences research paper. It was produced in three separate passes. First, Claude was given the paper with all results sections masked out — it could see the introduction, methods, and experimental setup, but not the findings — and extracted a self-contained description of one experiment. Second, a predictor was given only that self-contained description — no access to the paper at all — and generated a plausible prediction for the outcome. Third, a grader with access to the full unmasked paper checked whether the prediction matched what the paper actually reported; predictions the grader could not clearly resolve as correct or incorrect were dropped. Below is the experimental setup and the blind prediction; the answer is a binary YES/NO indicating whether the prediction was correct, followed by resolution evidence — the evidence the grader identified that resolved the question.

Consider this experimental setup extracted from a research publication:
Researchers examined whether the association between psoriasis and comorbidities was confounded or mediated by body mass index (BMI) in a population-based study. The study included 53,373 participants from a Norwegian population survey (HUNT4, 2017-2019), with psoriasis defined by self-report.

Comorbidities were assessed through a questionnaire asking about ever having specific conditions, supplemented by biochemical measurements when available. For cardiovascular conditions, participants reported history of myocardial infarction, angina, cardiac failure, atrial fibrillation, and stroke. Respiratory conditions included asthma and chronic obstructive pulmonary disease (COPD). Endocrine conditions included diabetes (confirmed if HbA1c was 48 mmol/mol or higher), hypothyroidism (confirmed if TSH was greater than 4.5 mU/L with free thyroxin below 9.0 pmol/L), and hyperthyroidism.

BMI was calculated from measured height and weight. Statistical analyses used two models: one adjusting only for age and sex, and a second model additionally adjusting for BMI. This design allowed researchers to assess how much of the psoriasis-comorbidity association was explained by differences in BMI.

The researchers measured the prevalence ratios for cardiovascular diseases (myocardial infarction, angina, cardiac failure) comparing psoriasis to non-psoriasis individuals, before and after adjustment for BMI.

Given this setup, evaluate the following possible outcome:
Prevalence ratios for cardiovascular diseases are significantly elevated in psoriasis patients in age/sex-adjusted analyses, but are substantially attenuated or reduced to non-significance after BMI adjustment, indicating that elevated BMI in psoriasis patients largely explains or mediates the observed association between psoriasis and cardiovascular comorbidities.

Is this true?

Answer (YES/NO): NO